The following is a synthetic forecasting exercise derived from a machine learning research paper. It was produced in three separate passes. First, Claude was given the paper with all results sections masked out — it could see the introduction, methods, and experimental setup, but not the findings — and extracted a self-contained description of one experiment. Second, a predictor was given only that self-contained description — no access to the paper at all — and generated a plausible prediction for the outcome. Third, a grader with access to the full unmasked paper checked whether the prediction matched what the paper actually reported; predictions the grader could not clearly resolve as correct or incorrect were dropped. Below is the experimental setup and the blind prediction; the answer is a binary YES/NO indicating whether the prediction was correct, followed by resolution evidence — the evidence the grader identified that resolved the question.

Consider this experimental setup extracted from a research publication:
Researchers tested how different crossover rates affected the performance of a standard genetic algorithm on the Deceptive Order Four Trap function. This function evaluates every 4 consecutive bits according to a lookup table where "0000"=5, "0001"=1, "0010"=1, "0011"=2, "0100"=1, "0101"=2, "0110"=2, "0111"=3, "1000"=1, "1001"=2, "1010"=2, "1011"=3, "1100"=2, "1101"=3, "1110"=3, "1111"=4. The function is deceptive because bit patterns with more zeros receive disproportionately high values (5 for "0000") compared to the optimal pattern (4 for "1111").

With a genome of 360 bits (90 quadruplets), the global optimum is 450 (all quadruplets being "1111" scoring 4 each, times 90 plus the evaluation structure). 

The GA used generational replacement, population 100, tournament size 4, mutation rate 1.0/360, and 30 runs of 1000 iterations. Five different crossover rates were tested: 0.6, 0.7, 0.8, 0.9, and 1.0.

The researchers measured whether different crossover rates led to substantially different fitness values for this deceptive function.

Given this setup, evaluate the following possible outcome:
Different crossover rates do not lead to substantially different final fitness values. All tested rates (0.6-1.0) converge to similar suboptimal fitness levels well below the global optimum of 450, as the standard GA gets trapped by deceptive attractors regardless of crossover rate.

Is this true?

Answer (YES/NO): YES